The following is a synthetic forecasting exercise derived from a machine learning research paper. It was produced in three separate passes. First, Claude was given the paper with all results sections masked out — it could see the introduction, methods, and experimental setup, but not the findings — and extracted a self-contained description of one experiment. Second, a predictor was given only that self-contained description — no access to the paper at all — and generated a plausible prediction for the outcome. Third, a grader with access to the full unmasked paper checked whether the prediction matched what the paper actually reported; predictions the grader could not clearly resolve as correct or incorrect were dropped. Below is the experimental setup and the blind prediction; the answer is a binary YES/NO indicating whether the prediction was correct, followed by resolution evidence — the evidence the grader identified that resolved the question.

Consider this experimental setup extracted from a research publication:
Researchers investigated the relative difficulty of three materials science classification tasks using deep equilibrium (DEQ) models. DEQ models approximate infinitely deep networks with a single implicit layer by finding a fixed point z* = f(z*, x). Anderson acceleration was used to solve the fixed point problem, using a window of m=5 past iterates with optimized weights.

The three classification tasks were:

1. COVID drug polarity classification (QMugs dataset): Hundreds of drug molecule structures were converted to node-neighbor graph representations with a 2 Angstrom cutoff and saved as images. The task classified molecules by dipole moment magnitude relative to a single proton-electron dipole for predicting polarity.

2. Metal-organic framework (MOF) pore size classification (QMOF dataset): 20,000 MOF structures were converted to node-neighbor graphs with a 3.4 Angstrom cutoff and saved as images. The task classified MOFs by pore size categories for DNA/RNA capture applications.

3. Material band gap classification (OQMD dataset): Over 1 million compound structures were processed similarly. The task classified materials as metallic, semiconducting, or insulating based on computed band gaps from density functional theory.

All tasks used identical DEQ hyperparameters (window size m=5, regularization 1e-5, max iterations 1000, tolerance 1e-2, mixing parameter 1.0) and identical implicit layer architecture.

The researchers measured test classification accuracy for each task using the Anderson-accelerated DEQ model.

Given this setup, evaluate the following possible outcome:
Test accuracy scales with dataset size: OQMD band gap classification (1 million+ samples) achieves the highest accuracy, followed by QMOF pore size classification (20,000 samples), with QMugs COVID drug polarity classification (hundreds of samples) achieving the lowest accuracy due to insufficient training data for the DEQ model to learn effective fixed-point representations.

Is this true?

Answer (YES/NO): YES